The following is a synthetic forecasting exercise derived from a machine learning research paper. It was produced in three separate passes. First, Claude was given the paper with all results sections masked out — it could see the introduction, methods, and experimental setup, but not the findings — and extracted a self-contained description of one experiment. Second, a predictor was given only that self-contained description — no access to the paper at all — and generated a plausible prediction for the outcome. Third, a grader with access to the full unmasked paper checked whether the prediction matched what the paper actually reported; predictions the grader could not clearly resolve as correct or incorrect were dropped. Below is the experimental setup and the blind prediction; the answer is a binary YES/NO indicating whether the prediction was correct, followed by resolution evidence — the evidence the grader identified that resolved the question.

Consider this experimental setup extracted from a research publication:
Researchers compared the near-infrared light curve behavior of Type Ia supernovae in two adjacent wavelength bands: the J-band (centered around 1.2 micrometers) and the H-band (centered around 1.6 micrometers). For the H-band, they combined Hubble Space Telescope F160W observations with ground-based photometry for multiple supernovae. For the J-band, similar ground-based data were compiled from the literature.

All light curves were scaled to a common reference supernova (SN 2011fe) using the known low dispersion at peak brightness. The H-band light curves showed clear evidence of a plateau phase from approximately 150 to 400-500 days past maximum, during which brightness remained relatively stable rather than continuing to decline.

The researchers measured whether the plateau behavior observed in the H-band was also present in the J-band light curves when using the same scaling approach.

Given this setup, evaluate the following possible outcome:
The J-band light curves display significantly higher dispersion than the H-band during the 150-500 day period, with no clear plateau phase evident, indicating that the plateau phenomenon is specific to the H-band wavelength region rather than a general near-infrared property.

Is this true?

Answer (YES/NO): NO